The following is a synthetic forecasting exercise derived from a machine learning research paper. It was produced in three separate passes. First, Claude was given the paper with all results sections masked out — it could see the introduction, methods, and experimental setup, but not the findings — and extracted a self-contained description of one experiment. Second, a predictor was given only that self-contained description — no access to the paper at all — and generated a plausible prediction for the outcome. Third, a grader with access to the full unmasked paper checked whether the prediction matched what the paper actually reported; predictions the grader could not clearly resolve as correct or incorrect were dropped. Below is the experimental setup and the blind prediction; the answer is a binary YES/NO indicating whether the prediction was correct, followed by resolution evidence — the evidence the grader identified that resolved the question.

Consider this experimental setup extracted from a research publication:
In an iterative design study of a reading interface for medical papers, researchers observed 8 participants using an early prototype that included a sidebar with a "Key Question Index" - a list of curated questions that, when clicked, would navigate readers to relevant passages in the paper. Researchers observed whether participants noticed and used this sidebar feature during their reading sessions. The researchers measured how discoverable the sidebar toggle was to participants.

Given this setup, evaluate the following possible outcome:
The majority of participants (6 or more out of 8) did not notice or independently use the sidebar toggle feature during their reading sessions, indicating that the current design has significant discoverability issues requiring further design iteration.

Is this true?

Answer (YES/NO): NO